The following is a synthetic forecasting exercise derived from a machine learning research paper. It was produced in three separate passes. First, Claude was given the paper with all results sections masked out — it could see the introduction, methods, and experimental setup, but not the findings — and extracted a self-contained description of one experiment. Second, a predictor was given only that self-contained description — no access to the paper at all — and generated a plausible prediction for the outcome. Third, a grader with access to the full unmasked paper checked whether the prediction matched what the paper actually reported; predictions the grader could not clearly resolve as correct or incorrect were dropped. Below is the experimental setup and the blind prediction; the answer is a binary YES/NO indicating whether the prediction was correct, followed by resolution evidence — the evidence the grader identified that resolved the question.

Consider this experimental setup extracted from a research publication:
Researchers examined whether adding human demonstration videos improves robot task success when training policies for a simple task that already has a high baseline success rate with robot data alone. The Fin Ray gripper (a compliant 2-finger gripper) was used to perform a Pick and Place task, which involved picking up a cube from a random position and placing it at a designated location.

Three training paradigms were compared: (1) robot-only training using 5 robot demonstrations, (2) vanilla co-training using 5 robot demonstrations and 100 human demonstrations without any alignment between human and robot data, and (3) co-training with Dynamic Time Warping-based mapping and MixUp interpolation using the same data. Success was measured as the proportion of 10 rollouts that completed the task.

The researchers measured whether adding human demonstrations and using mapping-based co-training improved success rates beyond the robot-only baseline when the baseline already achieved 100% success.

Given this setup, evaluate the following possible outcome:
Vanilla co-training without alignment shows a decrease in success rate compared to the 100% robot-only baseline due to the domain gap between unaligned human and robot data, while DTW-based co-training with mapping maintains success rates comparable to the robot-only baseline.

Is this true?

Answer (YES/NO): NO